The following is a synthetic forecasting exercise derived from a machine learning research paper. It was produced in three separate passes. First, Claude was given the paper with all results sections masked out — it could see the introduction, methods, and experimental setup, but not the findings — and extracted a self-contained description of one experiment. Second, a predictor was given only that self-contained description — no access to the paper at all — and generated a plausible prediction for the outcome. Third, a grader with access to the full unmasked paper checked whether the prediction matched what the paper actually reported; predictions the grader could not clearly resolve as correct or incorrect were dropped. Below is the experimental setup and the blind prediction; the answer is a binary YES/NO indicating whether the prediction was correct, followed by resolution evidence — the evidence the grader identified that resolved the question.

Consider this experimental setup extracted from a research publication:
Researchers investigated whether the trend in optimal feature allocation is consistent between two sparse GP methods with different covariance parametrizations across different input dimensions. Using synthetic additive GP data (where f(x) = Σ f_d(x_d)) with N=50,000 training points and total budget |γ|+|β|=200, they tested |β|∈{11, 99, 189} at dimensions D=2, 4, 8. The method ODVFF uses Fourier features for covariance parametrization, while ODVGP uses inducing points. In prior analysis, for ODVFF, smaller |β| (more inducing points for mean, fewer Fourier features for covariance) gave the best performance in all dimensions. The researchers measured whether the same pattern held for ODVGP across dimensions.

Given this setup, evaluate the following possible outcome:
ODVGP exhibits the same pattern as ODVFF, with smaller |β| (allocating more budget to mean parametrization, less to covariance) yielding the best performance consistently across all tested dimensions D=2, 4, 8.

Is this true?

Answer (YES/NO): NO